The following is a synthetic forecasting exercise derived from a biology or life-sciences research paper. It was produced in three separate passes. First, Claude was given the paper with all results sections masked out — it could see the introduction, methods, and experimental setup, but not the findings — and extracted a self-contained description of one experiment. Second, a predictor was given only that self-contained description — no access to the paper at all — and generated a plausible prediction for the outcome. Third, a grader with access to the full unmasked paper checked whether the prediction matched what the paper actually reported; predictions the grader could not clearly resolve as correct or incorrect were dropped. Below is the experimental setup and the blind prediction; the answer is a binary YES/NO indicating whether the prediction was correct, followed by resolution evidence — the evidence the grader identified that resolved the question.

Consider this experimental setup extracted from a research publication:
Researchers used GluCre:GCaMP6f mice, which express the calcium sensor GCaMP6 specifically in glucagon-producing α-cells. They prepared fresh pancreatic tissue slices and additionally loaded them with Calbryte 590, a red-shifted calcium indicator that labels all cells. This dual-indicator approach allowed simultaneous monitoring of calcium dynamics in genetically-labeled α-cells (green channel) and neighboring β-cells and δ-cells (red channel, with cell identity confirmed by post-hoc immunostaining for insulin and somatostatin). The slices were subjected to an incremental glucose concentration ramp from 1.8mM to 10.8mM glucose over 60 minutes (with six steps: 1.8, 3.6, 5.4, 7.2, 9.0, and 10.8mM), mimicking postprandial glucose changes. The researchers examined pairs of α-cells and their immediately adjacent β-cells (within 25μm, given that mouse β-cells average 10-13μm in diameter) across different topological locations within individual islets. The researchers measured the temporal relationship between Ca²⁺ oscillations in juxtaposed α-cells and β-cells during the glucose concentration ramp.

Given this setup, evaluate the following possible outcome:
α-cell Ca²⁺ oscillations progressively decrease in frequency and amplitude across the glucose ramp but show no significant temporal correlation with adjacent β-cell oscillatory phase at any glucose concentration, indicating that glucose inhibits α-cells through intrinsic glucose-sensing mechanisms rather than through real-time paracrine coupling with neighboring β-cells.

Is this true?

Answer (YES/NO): NO